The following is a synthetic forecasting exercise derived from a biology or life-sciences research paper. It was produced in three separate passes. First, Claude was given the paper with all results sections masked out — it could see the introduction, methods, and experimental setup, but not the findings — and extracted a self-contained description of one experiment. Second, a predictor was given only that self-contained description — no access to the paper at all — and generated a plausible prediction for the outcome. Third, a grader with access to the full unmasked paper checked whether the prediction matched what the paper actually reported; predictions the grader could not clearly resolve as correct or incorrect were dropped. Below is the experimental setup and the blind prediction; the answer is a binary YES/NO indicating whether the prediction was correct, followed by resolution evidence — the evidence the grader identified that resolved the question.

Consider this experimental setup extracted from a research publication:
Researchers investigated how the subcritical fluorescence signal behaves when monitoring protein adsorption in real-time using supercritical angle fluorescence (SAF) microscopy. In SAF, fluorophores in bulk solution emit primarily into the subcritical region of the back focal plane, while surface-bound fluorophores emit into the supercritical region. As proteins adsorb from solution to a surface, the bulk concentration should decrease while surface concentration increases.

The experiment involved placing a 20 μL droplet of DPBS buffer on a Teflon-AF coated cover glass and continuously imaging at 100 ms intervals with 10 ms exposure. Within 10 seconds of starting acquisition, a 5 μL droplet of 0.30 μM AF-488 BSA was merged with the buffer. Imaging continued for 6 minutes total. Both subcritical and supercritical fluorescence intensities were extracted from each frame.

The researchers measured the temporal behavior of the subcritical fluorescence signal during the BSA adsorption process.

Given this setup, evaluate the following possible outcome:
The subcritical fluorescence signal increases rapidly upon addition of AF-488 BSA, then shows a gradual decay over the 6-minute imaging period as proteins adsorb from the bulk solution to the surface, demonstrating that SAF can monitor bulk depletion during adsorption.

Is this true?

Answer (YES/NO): NO